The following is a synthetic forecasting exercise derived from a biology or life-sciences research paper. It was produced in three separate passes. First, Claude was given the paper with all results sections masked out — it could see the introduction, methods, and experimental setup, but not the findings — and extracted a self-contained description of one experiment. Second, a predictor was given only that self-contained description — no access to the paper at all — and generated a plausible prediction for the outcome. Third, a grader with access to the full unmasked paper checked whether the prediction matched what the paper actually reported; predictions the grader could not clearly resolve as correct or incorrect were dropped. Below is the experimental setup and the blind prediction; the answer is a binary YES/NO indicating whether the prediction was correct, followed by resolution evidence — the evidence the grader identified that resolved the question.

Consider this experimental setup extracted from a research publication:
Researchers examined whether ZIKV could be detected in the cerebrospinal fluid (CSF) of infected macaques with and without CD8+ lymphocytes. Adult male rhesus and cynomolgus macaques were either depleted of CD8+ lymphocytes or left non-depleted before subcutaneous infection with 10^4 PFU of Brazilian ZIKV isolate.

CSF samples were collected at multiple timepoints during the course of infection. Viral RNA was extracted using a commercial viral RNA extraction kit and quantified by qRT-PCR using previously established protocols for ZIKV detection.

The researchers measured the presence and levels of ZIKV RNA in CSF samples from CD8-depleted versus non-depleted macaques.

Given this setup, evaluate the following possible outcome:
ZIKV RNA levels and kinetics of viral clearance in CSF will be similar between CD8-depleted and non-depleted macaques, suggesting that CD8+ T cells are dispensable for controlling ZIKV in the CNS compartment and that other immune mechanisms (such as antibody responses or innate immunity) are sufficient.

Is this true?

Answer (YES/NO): NO